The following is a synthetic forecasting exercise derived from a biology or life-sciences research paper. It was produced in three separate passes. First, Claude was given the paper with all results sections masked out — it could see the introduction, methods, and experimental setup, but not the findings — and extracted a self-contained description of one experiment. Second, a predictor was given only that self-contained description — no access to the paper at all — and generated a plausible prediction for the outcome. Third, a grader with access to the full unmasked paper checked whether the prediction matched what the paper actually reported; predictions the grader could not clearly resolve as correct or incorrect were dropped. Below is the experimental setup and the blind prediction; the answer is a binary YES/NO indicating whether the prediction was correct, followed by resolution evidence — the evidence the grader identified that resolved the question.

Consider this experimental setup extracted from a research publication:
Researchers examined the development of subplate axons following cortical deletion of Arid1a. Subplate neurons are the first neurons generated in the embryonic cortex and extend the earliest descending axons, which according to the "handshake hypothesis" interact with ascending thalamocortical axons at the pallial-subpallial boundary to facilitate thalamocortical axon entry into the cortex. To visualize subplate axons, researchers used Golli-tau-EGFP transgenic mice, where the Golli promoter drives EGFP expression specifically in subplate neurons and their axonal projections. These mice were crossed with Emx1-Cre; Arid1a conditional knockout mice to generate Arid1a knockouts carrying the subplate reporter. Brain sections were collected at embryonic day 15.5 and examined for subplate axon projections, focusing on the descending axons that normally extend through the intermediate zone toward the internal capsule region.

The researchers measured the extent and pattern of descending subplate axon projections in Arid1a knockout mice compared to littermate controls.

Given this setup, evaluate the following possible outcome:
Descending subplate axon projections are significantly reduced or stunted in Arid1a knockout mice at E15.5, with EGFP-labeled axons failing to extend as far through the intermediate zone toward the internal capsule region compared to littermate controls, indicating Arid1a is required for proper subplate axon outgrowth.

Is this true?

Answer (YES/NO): YES